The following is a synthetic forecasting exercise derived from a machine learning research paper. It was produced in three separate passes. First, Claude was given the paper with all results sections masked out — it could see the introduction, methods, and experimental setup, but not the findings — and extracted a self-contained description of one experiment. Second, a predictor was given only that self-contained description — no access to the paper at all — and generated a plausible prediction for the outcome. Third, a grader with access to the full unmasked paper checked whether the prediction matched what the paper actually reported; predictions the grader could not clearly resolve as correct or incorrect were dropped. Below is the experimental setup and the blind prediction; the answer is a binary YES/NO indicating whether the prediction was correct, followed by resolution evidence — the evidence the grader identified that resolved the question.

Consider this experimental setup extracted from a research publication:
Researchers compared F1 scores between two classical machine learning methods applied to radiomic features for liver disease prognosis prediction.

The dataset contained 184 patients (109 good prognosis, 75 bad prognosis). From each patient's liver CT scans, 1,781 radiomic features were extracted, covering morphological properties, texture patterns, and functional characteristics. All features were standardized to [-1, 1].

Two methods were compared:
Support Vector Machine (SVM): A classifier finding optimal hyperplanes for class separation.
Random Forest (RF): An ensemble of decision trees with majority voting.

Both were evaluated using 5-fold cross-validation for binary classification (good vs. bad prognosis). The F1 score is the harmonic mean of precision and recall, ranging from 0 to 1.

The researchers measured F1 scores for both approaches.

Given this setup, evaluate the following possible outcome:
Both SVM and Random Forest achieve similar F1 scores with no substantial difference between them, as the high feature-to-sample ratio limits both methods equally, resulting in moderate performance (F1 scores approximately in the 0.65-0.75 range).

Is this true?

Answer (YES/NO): NO